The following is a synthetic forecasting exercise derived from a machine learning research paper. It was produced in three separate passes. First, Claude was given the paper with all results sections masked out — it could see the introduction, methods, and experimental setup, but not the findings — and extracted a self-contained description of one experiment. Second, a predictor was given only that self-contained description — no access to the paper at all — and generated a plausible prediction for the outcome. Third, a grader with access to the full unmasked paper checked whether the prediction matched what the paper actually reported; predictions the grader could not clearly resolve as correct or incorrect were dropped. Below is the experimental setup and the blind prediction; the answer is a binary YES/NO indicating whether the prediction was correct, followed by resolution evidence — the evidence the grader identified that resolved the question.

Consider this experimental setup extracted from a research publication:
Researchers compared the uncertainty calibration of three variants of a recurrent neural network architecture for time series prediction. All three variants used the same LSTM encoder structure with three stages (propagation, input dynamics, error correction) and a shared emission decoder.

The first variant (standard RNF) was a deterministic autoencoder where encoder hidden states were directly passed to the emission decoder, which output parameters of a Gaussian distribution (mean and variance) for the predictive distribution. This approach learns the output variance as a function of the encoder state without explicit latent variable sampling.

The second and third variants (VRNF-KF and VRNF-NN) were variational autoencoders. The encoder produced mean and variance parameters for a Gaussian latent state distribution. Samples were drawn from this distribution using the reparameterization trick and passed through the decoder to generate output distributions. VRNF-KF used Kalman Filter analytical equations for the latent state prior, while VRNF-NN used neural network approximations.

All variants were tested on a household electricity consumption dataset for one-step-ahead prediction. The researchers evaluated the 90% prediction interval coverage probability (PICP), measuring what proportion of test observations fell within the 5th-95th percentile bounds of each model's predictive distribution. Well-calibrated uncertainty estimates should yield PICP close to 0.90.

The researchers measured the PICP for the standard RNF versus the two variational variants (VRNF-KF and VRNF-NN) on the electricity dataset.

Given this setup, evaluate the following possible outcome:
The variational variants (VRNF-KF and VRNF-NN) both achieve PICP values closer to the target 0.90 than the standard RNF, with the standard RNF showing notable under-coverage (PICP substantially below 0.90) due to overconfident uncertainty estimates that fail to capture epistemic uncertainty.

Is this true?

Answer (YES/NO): NO